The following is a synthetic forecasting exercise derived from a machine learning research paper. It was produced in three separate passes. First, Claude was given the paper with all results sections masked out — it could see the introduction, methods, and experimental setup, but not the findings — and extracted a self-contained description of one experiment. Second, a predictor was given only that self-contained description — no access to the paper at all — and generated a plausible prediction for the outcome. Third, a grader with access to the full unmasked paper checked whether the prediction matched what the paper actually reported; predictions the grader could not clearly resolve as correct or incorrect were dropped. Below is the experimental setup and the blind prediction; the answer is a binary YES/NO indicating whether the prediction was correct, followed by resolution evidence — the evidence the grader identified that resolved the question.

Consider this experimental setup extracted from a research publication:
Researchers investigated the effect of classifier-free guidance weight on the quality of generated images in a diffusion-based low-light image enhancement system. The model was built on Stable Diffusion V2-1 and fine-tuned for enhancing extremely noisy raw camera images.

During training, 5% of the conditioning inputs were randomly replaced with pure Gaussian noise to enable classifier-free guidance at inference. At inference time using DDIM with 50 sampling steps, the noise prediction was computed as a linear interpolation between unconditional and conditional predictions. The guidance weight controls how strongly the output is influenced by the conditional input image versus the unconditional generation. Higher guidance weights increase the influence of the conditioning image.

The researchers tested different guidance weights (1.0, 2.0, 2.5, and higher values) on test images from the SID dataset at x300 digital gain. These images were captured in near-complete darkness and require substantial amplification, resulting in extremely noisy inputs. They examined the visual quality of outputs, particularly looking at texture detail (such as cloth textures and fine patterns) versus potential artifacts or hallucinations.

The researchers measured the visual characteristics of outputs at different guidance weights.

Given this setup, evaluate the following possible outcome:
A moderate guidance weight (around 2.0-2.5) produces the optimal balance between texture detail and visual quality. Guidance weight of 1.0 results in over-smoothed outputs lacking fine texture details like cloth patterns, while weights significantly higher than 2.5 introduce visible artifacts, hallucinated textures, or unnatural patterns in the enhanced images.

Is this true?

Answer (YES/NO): YES